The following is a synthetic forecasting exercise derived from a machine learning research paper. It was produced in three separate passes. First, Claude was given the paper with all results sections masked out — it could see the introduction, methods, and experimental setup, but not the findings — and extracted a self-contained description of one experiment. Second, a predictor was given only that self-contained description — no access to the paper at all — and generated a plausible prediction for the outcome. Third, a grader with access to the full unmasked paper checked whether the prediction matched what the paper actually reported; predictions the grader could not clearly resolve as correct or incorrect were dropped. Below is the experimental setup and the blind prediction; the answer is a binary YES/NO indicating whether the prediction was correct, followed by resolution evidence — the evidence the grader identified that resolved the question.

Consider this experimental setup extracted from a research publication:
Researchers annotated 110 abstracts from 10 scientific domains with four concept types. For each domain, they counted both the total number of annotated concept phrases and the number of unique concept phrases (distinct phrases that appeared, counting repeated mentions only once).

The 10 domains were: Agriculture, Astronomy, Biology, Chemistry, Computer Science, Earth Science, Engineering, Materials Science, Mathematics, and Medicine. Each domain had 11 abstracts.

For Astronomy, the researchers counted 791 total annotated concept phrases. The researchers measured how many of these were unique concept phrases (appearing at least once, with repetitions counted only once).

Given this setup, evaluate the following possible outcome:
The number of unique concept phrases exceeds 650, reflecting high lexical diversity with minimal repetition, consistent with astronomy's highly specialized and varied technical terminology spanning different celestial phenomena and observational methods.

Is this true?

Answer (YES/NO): YES